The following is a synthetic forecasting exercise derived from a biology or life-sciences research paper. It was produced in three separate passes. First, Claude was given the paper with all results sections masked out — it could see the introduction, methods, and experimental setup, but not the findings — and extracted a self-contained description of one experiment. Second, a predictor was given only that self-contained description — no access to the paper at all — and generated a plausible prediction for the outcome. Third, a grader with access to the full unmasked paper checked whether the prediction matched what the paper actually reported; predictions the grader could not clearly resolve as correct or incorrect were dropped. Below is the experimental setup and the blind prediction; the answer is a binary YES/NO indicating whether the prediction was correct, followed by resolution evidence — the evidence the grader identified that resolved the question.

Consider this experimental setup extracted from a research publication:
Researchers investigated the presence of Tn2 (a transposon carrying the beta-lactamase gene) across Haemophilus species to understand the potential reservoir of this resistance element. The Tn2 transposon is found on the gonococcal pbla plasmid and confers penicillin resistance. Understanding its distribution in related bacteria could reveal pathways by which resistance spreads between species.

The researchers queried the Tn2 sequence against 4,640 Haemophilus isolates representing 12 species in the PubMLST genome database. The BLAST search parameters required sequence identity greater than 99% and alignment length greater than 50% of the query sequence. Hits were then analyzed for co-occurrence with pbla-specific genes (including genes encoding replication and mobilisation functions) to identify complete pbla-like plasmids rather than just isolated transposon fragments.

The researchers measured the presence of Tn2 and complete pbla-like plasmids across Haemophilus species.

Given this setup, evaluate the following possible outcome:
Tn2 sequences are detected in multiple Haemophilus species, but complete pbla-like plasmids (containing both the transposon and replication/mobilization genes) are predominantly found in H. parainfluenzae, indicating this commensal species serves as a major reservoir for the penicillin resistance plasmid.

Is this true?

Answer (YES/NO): NO